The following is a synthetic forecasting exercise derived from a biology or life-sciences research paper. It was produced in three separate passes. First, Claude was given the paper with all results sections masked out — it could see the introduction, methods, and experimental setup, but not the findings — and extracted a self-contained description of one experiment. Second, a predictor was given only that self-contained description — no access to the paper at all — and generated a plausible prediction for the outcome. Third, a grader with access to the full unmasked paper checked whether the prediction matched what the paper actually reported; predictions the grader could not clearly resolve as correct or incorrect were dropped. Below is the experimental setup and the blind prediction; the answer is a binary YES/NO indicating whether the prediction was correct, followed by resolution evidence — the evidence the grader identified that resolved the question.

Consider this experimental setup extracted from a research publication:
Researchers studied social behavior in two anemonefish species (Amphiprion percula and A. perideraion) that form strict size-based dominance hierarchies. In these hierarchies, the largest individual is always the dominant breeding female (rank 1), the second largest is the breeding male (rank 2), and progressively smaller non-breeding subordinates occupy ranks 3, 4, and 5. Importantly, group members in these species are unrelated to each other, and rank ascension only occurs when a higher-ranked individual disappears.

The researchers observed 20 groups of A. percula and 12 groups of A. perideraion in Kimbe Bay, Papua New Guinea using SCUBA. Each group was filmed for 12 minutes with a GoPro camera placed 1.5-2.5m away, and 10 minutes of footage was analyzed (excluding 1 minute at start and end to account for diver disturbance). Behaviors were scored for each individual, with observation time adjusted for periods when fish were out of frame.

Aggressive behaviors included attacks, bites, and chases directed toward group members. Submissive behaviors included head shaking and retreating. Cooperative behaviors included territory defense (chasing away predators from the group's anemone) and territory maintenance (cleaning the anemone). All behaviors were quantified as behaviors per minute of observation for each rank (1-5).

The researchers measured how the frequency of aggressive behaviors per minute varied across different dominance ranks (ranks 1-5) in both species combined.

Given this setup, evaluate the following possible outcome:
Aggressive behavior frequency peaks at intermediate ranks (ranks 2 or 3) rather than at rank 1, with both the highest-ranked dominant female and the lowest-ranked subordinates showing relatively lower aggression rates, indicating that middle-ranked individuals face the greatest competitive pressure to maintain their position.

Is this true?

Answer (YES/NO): NO